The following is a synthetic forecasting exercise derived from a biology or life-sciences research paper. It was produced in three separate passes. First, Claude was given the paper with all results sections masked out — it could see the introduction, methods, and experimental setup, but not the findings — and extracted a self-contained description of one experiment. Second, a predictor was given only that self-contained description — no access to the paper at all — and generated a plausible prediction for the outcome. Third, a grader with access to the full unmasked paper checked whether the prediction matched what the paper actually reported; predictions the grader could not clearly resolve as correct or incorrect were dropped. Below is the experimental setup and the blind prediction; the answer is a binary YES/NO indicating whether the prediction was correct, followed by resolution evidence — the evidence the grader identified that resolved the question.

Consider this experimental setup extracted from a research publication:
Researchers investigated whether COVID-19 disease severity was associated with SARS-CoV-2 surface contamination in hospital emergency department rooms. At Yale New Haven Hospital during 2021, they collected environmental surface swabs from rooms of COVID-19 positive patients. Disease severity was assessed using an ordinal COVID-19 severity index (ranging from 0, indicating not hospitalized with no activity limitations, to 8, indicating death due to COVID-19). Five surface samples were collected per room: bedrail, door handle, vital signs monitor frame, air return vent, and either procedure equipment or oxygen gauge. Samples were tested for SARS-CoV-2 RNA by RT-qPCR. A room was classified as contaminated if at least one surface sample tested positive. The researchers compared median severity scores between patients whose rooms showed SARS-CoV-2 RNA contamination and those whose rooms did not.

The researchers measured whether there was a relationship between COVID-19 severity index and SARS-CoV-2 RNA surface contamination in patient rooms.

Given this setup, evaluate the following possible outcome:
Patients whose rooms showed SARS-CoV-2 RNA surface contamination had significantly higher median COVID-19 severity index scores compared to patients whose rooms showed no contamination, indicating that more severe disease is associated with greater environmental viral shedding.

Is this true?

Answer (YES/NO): NO